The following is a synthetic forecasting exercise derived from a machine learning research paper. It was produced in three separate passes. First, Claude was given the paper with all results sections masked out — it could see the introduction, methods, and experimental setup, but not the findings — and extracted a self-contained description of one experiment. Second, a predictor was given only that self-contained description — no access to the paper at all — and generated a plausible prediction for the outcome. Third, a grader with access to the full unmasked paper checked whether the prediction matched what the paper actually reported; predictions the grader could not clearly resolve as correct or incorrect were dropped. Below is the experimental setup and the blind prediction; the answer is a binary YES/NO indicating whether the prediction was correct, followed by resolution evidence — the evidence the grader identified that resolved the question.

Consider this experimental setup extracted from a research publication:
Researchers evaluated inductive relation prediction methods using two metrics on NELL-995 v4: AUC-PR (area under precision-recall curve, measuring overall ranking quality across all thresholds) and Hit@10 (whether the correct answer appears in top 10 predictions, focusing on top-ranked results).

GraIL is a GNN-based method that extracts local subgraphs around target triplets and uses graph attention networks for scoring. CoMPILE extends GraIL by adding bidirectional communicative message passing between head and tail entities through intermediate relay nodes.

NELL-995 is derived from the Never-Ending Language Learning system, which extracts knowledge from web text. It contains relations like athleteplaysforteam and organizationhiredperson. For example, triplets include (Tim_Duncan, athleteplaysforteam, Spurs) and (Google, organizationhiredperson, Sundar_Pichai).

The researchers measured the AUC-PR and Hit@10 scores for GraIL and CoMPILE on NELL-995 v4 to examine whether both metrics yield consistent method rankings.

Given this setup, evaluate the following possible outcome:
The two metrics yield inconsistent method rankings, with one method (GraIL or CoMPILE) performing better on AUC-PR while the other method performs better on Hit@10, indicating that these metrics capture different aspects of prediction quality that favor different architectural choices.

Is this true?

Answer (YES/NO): YES